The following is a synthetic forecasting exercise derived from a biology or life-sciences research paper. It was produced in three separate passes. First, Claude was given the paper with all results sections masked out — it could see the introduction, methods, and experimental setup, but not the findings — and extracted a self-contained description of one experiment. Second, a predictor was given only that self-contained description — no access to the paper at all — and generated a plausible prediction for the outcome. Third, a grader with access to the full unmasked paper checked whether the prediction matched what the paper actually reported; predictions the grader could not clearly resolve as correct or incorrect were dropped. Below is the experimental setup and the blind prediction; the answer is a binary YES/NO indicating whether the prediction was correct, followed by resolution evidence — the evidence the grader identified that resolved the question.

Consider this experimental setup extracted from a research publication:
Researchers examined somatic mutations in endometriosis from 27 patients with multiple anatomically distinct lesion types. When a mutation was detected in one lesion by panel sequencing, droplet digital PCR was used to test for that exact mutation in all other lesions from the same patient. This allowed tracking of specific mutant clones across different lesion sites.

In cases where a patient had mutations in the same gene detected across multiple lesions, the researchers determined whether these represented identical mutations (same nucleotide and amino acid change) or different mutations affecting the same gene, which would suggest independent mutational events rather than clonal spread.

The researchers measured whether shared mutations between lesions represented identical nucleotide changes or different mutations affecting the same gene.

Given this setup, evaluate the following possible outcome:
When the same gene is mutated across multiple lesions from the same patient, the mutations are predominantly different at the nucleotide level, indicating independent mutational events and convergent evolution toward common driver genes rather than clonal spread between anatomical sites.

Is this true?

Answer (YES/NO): NO